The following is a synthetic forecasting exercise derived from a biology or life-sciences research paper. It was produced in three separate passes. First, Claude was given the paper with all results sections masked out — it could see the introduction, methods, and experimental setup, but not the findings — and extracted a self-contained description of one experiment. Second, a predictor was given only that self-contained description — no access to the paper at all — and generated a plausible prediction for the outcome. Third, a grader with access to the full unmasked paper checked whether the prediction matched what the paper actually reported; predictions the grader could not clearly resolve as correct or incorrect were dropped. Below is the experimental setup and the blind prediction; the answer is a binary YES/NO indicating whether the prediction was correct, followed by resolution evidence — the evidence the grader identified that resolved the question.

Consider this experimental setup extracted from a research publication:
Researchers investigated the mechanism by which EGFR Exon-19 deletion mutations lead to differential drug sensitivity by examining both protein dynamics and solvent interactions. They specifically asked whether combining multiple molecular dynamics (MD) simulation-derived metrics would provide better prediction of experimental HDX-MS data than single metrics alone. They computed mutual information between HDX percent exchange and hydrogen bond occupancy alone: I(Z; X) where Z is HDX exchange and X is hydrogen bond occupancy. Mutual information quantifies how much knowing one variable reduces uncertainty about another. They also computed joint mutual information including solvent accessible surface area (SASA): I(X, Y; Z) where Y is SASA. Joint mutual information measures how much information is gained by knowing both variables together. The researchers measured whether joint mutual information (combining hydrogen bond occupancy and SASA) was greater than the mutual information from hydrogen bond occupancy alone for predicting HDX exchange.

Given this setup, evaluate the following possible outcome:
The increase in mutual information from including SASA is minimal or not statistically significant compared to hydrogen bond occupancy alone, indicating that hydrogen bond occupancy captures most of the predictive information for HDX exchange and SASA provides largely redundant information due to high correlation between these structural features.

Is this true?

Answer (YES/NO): NO